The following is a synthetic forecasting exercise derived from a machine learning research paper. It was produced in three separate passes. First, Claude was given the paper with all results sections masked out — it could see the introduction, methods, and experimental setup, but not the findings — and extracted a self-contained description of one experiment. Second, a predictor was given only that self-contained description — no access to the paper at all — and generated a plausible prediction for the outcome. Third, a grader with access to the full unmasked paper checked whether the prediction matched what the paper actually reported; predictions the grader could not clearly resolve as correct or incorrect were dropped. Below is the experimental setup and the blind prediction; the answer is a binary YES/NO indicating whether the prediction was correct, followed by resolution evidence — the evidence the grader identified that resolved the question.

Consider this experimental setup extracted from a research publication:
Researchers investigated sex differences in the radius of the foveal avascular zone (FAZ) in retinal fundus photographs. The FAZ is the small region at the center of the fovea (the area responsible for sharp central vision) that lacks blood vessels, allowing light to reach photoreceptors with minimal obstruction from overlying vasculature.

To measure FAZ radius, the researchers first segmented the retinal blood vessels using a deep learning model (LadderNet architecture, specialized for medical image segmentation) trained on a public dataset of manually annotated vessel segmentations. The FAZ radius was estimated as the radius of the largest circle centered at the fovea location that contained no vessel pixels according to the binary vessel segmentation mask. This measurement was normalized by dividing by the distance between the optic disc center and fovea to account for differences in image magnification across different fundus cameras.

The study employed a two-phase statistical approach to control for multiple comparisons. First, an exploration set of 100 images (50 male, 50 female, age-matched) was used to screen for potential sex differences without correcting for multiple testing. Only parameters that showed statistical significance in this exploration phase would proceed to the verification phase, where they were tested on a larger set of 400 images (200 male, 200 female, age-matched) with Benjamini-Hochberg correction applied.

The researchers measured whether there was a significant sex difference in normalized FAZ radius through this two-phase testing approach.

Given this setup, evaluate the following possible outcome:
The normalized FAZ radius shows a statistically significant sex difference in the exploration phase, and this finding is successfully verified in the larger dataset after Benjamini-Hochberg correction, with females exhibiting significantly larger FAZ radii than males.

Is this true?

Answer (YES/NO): NO